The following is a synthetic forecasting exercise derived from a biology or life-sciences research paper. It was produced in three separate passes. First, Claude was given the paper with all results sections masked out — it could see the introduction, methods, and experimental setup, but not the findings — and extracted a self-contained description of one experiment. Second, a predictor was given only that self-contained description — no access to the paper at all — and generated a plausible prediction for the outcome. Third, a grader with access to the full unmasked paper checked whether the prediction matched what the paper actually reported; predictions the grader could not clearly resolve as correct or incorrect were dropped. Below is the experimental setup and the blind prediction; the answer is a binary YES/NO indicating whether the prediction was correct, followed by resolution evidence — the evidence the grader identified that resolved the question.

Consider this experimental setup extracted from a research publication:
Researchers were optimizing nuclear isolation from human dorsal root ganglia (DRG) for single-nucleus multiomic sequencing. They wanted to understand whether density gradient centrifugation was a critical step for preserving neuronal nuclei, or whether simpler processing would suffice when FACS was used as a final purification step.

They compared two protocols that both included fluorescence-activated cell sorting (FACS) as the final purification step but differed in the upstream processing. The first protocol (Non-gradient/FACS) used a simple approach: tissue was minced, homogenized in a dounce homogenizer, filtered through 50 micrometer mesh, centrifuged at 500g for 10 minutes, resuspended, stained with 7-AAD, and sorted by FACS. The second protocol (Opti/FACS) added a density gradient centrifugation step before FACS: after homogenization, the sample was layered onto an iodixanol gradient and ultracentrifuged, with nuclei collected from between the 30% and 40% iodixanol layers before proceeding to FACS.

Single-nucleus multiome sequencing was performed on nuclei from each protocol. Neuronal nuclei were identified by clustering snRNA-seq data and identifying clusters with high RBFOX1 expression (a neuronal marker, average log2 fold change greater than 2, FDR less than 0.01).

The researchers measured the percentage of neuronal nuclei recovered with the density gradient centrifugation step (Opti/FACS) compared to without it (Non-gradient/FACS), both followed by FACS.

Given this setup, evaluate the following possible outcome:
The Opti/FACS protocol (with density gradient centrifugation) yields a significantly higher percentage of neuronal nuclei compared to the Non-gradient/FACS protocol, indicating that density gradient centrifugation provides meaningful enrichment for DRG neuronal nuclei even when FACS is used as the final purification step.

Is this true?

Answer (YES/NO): NO